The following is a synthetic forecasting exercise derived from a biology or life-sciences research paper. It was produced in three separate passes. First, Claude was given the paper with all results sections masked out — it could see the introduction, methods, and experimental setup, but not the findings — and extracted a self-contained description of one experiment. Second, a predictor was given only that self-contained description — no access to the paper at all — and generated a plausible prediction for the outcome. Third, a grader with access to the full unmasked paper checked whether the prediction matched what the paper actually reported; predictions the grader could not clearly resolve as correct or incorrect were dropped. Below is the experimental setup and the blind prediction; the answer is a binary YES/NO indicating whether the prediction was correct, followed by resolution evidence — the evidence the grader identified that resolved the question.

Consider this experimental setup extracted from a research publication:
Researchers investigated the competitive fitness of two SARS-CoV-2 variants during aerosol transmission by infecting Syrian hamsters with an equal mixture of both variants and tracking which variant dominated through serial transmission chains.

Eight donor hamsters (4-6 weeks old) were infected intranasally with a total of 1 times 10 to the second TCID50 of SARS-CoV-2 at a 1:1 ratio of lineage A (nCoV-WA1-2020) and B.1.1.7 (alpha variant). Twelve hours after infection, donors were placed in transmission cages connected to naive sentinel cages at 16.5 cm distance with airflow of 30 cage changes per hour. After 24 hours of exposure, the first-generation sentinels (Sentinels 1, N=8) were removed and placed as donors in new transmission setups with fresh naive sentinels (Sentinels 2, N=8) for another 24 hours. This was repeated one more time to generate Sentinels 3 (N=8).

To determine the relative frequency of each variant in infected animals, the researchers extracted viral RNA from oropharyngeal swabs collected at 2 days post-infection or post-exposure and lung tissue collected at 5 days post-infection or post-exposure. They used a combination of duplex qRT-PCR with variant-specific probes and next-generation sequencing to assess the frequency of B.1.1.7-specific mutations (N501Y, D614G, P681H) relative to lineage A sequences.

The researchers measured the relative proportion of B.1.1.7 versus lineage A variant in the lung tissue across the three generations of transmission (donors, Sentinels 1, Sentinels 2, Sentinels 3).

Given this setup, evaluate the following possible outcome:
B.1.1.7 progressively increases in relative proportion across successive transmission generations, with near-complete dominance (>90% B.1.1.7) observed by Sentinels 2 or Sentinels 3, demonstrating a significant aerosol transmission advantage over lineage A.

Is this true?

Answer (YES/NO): YES